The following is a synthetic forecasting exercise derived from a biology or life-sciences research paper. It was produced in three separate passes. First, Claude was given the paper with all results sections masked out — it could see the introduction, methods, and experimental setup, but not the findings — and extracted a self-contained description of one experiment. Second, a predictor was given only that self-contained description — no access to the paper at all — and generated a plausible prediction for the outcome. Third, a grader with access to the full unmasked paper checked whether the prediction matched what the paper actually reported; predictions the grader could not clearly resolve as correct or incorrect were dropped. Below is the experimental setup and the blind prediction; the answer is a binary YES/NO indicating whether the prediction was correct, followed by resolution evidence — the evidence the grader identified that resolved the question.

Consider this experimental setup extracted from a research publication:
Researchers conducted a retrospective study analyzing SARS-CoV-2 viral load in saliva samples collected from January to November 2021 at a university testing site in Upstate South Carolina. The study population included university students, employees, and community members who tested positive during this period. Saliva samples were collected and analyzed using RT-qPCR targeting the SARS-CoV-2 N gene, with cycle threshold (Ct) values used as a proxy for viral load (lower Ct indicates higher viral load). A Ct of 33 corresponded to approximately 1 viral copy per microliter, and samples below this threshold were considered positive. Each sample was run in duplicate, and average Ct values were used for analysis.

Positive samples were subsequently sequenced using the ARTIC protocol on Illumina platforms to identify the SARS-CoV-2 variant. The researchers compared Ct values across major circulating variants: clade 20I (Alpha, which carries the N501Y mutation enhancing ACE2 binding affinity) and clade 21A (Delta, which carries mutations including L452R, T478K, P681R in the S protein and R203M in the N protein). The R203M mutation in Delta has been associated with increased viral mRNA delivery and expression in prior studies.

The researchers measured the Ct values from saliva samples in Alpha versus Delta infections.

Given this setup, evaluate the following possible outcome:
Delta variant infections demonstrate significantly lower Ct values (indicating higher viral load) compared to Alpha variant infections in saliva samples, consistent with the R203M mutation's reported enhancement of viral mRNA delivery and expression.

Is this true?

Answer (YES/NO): YES